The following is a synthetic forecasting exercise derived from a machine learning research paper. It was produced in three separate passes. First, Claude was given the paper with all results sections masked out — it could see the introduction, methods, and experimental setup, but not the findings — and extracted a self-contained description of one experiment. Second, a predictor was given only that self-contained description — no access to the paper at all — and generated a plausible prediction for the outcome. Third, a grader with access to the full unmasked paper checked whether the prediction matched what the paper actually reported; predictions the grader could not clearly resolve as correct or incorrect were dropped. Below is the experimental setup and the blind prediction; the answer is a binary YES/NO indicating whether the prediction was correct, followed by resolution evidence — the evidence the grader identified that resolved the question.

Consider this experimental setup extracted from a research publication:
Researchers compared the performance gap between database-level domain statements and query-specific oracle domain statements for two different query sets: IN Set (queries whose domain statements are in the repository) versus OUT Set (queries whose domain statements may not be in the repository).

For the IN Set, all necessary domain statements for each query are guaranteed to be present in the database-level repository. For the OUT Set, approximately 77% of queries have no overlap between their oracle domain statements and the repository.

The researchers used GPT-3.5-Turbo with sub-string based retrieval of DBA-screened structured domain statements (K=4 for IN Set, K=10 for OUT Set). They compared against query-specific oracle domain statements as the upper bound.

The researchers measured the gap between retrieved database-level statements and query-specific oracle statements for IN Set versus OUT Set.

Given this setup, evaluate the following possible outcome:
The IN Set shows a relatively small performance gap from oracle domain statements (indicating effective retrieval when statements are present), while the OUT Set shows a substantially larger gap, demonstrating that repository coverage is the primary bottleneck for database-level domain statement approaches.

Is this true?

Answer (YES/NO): NO